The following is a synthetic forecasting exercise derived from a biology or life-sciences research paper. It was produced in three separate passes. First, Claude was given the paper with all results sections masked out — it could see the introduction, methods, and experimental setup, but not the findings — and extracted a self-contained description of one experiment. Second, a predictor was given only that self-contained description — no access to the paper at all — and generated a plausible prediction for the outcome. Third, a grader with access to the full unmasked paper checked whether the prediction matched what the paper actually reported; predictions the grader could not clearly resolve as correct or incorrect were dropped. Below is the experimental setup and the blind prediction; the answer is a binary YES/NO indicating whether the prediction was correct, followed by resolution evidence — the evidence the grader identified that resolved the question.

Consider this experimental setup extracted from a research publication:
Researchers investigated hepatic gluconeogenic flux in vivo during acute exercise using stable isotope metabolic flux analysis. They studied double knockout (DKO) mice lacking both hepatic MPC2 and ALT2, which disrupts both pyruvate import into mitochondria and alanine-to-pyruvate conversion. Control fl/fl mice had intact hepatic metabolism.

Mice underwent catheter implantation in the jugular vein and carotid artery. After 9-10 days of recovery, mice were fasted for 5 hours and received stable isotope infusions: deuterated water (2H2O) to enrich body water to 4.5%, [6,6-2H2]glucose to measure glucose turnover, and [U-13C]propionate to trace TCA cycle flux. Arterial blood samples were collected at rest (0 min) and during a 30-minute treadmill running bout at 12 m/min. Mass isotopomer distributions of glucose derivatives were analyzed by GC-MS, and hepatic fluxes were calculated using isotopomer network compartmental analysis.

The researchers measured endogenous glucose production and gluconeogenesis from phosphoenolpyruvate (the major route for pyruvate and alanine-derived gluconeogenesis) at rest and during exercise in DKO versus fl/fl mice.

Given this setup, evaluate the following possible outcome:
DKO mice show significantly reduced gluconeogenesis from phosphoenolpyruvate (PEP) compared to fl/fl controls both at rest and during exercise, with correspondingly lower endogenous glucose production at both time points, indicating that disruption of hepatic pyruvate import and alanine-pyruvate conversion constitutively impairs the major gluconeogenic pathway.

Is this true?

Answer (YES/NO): YES